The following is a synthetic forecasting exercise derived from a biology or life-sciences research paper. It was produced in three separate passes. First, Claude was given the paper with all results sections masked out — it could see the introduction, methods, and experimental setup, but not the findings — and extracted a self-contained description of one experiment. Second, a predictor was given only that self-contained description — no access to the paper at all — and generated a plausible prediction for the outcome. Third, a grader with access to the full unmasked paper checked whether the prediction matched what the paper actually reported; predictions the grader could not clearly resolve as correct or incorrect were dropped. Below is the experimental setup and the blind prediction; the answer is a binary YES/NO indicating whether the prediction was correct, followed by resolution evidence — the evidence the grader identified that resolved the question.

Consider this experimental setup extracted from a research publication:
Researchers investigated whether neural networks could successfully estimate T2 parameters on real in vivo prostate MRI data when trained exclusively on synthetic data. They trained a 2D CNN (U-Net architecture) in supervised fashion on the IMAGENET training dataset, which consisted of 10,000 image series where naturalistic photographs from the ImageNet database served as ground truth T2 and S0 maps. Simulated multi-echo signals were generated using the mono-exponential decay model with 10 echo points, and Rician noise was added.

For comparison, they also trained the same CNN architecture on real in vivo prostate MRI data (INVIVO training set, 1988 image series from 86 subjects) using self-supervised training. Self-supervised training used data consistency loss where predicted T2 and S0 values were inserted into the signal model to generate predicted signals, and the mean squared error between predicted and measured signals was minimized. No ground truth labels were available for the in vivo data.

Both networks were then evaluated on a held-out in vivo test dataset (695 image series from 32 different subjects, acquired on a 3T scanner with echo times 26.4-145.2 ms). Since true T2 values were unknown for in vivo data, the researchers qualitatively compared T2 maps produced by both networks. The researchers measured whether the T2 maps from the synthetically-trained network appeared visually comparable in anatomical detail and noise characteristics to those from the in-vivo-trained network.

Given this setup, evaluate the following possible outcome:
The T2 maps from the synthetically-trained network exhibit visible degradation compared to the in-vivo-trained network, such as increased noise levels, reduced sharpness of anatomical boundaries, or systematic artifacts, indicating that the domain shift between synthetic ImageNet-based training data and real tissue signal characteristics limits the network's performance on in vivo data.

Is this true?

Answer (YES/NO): NO